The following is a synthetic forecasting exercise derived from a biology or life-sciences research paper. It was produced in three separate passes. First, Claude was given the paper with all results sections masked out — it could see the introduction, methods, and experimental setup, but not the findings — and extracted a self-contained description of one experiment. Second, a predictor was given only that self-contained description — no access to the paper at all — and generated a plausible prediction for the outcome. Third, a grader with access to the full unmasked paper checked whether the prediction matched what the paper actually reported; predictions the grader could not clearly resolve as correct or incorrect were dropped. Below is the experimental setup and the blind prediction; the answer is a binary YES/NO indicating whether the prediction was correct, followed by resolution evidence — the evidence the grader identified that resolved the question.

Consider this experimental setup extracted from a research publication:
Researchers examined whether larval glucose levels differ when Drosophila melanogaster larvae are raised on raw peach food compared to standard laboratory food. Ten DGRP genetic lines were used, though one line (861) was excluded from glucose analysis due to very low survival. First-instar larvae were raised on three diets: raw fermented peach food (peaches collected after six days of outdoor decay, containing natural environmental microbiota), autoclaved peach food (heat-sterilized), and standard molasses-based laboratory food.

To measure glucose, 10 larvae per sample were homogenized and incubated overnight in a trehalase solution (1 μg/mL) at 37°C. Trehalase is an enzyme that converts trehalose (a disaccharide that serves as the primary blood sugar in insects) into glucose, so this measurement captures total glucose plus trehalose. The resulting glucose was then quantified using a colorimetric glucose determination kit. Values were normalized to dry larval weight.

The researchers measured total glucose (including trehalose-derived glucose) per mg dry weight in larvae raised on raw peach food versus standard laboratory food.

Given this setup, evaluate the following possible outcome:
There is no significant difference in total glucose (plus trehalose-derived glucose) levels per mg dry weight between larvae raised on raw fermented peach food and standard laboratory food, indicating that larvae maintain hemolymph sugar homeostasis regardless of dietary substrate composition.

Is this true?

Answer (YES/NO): NO